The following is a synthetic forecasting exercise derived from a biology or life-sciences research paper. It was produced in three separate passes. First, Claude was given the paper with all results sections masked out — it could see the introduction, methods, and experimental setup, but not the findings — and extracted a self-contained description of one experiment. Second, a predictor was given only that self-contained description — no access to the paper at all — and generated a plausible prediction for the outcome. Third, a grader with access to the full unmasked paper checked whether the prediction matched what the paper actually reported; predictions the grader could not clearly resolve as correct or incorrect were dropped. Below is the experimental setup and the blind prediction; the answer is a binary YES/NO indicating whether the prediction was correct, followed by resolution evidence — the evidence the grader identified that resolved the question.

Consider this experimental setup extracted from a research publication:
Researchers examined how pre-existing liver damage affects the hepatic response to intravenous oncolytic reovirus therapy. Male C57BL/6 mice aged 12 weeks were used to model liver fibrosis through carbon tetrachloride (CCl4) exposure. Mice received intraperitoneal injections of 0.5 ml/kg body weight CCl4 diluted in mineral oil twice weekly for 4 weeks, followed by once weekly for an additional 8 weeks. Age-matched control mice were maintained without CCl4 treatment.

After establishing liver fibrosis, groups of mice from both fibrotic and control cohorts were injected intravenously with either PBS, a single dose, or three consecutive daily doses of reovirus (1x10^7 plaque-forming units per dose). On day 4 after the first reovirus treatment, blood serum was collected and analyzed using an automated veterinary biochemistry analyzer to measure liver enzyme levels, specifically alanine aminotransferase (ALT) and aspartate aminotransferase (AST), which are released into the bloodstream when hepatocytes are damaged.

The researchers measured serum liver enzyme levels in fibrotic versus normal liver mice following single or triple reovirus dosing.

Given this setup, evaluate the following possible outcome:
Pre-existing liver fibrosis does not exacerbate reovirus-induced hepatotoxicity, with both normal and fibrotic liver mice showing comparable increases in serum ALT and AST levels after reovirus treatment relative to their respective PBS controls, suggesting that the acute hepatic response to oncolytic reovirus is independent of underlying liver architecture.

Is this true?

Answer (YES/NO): NO